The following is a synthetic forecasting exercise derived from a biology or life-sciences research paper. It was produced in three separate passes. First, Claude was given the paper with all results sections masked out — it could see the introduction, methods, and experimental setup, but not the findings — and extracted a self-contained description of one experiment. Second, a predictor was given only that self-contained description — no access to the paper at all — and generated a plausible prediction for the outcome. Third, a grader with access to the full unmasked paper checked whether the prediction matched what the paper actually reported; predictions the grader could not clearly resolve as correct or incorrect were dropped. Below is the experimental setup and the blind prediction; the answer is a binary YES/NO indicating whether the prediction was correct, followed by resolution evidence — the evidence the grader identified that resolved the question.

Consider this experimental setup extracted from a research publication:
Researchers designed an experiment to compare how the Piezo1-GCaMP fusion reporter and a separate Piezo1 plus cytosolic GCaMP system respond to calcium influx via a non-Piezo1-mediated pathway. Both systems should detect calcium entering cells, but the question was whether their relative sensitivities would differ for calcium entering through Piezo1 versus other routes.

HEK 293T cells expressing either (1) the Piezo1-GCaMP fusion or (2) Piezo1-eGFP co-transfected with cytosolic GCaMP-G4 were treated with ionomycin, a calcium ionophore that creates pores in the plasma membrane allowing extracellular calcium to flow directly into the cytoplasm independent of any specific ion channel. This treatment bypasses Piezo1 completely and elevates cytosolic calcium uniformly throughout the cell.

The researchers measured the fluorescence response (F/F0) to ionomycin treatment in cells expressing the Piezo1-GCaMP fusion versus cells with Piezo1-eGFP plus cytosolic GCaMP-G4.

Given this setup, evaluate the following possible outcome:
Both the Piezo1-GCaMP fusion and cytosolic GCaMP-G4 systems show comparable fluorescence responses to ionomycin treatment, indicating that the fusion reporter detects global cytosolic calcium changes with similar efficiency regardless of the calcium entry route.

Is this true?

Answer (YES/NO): NO